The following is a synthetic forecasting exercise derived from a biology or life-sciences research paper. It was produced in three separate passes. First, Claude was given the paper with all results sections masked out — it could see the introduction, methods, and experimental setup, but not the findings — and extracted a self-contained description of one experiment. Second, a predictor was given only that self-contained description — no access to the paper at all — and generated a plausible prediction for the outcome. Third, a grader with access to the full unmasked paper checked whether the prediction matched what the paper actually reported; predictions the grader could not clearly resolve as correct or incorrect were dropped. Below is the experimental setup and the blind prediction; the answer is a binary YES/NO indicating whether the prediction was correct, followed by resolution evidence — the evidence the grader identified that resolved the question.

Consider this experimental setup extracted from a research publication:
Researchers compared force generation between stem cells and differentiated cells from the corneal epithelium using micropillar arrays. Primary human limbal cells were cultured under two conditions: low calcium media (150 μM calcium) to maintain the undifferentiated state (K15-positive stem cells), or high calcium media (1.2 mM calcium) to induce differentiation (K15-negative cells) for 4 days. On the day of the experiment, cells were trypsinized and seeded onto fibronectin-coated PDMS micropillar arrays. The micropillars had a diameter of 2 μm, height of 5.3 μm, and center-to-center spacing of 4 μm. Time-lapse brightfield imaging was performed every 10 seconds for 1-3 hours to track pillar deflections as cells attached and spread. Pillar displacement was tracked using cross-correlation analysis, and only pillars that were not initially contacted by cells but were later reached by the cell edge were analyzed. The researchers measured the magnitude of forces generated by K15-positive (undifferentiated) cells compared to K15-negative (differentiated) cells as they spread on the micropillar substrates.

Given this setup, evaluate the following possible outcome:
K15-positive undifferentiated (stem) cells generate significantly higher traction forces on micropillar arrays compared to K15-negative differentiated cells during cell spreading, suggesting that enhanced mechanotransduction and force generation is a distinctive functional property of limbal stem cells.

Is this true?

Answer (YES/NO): NO